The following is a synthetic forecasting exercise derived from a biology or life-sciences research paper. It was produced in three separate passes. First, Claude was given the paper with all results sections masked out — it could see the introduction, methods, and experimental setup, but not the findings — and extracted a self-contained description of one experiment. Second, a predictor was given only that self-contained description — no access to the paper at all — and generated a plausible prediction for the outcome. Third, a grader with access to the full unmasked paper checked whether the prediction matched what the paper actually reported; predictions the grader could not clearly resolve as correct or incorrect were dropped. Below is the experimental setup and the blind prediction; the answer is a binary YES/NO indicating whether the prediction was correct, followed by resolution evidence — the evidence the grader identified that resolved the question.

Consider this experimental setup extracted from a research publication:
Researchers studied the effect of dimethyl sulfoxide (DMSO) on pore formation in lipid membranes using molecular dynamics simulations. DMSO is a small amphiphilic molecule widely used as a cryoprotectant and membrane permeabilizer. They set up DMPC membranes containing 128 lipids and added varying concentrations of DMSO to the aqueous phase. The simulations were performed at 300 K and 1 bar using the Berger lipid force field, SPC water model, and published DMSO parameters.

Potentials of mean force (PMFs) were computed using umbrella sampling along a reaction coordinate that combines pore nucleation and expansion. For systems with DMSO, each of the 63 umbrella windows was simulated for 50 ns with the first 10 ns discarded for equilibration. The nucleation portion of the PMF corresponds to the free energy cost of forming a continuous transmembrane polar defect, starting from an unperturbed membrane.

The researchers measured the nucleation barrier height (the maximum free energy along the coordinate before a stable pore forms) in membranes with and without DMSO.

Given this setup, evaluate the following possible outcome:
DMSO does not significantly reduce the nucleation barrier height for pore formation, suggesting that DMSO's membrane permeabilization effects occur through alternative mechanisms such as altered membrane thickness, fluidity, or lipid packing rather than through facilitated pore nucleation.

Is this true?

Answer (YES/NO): NO